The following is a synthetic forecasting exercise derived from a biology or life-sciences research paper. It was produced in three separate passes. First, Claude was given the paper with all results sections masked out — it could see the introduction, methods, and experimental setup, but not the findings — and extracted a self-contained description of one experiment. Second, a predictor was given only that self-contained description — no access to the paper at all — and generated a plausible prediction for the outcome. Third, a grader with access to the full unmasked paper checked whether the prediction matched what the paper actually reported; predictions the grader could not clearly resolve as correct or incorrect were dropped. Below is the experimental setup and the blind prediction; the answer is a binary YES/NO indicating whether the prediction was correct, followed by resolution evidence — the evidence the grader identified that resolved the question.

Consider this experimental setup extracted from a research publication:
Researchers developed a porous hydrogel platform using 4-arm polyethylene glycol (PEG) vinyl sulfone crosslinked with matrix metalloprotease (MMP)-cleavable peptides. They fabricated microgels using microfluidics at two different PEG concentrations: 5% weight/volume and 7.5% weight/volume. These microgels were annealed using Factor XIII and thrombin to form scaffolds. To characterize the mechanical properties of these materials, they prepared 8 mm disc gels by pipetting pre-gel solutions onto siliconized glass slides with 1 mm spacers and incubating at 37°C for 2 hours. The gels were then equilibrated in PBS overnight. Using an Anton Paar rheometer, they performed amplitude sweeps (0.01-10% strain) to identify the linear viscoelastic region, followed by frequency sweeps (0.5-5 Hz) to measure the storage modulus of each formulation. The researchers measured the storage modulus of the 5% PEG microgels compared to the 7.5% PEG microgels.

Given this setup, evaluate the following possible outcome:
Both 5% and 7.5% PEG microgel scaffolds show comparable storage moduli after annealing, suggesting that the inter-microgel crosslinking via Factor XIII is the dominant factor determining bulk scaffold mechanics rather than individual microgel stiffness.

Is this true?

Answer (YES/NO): NO